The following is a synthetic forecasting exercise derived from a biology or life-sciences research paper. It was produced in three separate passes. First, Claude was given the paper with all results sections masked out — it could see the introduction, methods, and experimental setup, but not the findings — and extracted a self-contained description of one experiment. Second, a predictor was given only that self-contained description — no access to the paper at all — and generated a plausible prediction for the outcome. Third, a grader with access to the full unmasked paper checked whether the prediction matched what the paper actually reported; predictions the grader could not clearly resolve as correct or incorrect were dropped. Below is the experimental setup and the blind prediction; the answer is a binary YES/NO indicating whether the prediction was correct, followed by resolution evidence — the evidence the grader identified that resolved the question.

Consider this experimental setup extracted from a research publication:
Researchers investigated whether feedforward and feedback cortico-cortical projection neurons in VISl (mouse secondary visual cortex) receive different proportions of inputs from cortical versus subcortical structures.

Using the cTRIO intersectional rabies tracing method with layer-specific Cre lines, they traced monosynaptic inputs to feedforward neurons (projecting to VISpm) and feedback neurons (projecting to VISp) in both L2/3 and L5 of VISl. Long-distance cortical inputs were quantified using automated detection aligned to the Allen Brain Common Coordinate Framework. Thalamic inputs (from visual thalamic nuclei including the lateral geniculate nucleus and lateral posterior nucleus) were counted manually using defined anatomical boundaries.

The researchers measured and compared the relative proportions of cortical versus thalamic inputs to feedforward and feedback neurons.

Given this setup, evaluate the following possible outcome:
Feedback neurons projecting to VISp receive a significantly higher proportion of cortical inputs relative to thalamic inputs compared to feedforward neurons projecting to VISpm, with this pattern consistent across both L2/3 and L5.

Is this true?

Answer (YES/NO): NO